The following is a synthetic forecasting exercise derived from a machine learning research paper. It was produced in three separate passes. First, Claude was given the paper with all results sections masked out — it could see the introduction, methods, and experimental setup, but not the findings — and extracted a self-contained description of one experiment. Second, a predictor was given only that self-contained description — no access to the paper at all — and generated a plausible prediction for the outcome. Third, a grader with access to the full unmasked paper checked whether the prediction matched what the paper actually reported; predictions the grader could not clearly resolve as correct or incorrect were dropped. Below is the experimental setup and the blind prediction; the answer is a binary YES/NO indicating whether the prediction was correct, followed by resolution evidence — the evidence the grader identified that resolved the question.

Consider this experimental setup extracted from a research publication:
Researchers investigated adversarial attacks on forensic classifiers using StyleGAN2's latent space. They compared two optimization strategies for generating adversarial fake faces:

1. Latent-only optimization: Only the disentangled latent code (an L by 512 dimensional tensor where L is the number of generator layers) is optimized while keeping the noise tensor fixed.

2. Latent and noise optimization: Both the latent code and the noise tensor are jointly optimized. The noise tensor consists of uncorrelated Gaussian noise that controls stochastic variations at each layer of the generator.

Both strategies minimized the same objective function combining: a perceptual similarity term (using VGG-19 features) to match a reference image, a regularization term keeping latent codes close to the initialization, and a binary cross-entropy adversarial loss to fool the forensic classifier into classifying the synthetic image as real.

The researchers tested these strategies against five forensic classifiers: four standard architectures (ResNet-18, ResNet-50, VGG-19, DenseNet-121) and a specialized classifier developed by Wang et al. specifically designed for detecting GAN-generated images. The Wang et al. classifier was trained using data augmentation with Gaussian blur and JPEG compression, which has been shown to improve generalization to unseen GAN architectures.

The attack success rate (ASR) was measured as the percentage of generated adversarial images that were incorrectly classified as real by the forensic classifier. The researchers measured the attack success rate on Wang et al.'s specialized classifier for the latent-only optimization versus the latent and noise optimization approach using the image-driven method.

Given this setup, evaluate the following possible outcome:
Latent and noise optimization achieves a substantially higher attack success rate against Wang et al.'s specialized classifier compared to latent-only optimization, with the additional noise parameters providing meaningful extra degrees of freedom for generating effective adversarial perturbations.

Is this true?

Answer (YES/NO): YES